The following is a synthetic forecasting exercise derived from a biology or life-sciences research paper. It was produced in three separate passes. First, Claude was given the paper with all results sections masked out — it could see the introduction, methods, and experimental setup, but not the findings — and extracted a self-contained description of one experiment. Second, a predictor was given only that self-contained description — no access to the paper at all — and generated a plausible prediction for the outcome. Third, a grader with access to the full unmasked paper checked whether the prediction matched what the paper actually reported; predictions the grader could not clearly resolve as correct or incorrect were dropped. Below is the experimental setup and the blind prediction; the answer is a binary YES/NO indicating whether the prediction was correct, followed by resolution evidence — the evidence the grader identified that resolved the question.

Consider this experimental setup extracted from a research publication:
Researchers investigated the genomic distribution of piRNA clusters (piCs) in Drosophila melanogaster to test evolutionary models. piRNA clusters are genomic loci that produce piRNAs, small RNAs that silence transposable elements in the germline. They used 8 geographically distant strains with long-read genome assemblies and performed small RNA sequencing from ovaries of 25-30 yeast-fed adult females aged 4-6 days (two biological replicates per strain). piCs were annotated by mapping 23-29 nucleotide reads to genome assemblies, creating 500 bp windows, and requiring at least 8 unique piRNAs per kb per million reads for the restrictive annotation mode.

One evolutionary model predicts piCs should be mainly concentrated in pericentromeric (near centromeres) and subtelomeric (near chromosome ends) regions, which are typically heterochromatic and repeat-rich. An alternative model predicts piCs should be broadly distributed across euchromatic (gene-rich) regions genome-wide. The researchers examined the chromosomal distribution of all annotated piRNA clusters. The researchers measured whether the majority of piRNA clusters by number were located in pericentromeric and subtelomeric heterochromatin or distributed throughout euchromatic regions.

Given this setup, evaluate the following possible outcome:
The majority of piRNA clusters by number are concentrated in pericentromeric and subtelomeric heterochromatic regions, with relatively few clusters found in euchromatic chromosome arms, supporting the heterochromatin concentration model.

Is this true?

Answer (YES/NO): NO